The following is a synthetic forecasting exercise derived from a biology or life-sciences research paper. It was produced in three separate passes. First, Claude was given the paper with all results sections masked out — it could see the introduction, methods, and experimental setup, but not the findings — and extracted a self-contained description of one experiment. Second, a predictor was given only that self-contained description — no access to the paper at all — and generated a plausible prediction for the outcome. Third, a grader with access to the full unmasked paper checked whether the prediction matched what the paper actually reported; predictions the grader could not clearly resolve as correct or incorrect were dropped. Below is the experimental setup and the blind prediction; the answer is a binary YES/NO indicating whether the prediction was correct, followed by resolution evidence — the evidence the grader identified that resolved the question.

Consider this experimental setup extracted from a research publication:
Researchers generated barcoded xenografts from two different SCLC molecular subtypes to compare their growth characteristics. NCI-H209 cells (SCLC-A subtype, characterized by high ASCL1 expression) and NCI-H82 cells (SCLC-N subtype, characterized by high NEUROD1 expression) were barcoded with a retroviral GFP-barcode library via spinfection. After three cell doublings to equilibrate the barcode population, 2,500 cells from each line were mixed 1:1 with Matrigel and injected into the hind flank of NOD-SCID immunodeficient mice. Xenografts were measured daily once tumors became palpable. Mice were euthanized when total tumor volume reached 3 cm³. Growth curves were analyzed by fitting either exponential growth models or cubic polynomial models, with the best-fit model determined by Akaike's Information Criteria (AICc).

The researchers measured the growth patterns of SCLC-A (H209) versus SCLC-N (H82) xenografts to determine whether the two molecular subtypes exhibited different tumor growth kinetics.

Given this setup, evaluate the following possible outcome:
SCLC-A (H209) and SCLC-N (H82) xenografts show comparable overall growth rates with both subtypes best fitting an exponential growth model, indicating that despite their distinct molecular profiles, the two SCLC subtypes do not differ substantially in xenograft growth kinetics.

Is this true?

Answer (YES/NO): NO